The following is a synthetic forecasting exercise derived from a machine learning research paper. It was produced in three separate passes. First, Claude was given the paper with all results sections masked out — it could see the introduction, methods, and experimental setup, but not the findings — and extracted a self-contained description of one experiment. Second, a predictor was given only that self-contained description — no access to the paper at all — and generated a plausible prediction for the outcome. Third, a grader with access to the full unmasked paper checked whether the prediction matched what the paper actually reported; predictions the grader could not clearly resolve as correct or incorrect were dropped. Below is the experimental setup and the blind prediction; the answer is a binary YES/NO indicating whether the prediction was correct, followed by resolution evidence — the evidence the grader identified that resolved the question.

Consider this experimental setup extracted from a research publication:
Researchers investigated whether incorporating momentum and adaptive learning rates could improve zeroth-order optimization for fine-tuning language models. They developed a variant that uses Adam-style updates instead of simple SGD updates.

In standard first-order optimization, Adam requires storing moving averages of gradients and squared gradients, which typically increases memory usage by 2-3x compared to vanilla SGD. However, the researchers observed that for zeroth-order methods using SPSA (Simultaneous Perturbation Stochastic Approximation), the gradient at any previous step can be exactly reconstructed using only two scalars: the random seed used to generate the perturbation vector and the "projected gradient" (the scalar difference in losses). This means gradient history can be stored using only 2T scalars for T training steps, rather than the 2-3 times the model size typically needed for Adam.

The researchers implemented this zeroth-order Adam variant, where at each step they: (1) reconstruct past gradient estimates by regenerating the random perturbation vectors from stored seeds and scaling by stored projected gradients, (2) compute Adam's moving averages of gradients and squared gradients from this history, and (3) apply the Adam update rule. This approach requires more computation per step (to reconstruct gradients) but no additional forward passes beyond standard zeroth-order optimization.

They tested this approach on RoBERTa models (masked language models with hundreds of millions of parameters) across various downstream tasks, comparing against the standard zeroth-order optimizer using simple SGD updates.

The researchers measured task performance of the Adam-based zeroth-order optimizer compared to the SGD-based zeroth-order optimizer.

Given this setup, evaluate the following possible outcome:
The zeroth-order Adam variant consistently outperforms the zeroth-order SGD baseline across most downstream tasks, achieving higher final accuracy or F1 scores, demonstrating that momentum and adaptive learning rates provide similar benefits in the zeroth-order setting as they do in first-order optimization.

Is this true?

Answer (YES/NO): NO